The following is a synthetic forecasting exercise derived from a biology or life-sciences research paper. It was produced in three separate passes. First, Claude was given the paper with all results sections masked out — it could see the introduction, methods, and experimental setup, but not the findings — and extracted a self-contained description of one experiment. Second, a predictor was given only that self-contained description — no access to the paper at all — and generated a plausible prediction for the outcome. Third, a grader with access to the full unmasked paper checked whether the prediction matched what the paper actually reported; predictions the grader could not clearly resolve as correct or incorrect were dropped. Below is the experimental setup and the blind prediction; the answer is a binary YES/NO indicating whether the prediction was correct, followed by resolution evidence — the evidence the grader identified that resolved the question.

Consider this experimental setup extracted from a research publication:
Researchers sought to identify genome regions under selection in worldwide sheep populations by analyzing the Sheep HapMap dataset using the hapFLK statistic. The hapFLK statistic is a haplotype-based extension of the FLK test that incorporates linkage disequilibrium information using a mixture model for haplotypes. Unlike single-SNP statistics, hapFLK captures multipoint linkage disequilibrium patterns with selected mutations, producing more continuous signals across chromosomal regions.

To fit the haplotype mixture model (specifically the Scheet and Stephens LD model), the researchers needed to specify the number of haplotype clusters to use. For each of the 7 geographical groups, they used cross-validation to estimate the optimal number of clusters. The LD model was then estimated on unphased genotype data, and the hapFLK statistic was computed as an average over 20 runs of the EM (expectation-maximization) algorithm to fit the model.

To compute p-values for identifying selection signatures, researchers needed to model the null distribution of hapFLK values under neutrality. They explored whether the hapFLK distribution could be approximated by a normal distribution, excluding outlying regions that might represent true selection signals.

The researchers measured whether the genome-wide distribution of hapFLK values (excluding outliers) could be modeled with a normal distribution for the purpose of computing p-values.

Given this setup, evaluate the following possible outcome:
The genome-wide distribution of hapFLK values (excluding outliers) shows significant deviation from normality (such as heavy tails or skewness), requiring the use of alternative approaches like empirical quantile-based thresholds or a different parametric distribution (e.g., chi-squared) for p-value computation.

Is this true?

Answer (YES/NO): NO